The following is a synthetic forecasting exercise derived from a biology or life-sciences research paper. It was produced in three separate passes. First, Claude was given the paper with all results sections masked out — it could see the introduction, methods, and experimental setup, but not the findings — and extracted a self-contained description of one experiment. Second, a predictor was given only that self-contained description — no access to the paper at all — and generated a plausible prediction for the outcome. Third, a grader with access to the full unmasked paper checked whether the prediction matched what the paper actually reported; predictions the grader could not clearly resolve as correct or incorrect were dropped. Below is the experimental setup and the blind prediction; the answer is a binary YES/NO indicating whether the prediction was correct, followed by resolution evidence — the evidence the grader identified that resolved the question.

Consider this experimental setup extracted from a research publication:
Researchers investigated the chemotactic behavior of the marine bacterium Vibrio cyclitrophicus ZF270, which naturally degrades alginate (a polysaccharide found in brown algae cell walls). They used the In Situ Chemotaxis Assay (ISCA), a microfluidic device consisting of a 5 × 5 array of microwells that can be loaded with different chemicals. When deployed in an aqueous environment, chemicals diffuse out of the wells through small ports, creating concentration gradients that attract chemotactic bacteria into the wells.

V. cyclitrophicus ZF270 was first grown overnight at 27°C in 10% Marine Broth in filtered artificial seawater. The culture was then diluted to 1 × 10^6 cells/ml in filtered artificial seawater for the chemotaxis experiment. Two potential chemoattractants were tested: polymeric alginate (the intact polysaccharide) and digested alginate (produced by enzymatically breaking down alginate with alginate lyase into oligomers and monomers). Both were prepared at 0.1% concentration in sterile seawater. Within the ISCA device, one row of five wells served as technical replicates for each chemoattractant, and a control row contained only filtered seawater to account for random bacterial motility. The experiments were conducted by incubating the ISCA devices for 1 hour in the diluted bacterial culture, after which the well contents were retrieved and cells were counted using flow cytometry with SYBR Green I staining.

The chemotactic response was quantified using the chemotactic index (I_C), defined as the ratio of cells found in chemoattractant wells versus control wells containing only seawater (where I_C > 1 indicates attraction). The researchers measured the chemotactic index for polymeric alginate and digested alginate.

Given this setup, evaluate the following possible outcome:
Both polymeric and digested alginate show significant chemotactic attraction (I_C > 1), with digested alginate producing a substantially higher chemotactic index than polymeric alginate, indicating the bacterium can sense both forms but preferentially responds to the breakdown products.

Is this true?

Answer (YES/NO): NO